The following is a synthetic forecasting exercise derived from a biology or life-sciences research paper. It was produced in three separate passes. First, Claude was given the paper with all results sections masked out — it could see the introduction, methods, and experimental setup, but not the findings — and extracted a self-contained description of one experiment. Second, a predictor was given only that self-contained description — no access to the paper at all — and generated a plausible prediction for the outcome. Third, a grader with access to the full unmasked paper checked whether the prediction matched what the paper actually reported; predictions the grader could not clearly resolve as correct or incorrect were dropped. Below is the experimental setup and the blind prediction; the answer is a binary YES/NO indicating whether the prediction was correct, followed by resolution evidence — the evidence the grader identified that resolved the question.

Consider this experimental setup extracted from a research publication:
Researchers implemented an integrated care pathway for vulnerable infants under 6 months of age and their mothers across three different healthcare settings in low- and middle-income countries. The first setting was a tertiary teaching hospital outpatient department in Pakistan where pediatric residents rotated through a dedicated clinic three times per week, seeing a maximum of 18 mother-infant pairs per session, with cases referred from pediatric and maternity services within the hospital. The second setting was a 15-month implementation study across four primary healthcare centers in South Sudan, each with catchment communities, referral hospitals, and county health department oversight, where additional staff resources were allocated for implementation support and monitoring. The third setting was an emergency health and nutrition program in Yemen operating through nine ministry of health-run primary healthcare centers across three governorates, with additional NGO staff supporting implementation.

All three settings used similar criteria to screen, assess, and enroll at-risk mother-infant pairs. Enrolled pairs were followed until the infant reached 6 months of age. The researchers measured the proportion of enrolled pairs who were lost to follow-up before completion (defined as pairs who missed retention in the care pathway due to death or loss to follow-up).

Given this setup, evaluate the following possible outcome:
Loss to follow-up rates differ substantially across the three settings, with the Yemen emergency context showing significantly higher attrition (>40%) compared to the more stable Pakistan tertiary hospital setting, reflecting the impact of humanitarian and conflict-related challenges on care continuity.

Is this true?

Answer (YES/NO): NO